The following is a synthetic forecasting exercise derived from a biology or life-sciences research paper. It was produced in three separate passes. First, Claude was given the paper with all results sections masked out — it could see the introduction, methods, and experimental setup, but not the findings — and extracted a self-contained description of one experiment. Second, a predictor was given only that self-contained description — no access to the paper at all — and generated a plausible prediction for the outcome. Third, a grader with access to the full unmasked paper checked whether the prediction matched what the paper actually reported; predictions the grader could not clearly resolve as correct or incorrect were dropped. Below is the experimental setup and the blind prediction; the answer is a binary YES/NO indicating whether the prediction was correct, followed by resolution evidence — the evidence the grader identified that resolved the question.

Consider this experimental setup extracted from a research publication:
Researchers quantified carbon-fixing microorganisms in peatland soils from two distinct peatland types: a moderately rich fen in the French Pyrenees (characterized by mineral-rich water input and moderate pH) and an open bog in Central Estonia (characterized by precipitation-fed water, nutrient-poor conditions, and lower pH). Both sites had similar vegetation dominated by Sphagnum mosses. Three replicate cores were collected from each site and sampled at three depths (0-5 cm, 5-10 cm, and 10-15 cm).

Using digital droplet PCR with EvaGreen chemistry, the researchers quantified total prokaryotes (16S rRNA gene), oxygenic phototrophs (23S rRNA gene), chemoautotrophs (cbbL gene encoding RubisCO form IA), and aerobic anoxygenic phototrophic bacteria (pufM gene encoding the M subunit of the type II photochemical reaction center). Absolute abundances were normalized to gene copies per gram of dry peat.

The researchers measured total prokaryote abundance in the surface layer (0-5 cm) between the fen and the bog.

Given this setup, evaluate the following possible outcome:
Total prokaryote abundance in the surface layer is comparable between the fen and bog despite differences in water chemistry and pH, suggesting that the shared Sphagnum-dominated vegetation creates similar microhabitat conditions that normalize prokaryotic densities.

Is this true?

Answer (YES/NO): NO